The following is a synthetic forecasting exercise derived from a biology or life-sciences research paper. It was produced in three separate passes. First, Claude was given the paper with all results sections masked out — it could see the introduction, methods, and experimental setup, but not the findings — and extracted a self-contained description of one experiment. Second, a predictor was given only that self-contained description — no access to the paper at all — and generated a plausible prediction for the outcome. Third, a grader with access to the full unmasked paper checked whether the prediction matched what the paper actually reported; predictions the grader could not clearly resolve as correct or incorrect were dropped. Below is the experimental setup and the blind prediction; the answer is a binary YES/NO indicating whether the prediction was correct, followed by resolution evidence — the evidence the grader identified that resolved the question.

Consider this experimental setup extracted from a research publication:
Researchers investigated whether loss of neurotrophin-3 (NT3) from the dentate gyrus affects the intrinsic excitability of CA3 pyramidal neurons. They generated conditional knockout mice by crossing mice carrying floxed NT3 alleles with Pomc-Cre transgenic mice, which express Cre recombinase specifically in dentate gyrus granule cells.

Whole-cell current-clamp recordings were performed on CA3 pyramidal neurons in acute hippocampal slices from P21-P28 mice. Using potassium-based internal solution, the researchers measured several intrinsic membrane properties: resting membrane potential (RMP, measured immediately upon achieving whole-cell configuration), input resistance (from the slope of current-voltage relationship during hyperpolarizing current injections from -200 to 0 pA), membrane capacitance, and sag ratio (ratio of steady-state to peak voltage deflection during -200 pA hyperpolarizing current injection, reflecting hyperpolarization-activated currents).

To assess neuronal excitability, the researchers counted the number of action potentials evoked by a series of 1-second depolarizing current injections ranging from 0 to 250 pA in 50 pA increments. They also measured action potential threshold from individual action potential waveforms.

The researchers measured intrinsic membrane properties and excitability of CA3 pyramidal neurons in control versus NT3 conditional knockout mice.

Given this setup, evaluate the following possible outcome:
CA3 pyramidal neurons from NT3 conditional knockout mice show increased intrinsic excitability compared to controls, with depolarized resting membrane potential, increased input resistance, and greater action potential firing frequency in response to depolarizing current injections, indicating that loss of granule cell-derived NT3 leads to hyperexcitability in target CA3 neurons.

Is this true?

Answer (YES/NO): NO